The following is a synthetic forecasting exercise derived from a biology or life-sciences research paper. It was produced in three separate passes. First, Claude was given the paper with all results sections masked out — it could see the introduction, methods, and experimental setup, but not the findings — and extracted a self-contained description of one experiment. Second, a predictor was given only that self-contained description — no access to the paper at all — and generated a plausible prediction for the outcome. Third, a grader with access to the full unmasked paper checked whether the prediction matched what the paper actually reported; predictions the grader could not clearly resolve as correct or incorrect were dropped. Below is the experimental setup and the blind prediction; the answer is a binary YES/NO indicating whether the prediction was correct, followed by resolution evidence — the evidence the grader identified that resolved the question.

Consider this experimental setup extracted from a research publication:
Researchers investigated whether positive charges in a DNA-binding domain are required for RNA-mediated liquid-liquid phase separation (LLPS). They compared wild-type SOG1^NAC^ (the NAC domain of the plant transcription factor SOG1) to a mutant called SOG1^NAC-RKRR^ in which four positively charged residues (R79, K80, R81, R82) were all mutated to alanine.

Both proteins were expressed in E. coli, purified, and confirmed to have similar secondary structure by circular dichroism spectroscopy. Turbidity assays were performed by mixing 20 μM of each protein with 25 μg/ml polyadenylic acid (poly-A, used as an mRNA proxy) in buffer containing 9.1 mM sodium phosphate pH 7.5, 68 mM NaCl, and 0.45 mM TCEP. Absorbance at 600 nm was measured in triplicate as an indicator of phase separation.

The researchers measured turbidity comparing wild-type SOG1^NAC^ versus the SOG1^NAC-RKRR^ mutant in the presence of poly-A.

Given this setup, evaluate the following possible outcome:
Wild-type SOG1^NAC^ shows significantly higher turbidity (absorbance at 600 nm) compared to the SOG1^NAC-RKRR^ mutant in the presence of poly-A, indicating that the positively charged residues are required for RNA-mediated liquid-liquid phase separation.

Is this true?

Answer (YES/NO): NO